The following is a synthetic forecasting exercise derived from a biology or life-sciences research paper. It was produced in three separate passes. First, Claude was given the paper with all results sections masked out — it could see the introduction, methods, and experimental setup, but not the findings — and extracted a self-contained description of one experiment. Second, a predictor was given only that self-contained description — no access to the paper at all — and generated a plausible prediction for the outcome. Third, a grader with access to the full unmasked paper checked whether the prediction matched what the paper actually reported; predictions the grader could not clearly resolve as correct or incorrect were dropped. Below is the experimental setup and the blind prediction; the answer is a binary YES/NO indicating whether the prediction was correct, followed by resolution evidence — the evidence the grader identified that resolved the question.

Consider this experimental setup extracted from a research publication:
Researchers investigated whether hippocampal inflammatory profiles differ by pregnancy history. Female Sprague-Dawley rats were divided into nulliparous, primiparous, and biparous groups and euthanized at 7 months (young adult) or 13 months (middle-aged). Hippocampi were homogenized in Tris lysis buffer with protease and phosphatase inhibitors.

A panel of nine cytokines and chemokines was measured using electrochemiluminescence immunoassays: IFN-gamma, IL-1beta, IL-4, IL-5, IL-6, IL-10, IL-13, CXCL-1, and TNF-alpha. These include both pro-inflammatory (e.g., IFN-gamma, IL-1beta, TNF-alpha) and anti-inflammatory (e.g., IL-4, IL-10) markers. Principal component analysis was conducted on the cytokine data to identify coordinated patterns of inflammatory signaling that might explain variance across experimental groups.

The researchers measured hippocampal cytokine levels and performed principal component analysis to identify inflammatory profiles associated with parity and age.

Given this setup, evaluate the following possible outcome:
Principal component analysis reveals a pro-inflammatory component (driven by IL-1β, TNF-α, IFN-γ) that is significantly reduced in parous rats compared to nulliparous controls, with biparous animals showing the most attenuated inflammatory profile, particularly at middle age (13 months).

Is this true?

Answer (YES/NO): NO